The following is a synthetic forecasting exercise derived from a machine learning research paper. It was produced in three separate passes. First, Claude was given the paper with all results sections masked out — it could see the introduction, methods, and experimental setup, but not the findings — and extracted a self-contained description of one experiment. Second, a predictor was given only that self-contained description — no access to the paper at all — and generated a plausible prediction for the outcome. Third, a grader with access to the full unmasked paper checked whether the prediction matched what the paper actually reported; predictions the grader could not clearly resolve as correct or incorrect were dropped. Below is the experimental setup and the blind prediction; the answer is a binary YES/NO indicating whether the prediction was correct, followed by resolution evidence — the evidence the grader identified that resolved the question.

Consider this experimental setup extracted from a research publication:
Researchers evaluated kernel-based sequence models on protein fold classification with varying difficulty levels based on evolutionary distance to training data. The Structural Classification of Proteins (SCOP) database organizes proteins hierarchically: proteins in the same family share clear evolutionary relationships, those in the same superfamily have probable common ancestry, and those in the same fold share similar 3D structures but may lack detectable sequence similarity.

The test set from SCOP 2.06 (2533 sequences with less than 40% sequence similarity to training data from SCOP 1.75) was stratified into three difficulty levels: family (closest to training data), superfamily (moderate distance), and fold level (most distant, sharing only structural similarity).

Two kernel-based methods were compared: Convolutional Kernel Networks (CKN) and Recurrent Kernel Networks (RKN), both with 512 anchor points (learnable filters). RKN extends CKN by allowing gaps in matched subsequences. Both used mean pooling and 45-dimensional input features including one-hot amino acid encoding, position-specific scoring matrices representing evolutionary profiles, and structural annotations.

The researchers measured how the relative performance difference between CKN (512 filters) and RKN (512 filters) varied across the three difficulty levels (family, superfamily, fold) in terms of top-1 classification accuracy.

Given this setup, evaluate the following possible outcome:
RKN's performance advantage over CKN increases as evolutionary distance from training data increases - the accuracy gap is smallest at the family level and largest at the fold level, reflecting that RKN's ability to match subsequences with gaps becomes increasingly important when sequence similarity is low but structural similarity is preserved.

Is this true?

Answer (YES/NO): NO